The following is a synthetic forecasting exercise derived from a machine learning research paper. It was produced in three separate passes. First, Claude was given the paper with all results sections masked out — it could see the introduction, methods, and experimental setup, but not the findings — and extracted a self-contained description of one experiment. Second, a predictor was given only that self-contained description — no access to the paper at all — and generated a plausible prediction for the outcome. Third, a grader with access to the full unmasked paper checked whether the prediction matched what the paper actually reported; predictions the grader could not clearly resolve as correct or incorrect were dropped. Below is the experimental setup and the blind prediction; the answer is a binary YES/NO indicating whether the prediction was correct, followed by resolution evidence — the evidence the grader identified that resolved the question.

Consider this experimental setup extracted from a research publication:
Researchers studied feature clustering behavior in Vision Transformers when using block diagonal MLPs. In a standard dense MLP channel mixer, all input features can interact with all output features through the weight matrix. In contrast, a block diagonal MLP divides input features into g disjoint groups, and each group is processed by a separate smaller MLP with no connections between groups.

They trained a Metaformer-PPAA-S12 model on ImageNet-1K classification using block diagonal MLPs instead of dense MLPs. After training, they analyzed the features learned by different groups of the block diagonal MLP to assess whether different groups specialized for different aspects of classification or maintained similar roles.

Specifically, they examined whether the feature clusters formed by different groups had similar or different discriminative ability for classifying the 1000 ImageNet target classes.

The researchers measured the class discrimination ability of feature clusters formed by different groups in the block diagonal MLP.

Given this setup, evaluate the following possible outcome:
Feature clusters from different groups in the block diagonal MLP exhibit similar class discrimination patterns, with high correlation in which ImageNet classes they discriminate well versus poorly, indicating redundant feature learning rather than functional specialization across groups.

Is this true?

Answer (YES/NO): YES